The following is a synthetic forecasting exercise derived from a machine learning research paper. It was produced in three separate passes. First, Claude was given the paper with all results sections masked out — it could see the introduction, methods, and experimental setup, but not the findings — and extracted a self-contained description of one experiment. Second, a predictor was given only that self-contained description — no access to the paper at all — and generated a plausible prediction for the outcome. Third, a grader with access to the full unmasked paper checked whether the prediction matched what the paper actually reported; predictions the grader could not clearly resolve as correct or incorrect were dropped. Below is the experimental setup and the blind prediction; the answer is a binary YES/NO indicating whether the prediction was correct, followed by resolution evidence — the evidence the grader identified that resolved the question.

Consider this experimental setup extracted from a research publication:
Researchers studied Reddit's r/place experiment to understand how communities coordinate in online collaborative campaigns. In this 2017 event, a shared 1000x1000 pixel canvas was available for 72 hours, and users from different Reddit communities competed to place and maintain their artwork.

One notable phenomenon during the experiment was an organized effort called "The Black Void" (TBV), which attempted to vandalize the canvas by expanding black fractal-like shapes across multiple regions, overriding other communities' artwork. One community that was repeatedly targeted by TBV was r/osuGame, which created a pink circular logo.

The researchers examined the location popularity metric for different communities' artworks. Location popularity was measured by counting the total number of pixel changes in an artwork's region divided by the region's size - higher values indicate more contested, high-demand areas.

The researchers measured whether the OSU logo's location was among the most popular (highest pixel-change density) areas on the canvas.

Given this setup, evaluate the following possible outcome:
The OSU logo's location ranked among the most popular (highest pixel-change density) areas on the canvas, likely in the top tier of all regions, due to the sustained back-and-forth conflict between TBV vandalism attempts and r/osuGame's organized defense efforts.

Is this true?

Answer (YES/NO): YES